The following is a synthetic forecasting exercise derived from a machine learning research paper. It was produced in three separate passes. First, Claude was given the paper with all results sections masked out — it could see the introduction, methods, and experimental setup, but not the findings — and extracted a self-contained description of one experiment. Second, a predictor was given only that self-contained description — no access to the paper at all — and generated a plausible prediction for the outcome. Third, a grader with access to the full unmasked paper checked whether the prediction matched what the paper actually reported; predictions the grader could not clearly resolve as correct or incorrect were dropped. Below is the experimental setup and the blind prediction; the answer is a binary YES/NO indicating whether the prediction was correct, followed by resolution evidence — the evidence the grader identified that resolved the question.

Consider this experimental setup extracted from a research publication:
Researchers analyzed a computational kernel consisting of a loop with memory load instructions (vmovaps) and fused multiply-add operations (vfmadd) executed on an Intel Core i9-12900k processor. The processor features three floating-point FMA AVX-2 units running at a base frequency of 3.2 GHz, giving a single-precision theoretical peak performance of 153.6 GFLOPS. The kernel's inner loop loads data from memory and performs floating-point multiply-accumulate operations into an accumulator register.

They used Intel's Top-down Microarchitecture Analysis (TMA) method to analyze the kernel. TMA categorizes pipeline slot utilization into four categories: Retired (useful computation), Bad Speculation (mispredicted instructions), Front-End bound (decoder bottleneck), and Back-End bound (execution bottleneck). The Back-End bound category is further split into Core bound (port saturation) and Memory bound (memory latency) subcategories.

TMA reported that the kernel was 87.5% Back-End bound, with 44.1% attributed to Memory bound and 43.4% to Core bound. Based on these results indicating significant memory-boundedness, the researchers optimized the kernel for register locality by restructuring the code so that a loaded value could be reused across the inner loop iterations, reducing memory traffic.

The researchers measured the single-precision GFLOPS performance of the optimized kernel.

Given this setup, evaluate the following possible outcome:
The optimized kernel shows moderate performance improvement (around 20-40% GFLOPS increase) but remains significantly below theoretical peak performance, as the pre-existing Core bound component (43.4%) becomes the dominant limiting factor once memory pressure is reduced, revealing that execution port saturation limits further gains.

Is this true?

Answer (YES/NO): NO